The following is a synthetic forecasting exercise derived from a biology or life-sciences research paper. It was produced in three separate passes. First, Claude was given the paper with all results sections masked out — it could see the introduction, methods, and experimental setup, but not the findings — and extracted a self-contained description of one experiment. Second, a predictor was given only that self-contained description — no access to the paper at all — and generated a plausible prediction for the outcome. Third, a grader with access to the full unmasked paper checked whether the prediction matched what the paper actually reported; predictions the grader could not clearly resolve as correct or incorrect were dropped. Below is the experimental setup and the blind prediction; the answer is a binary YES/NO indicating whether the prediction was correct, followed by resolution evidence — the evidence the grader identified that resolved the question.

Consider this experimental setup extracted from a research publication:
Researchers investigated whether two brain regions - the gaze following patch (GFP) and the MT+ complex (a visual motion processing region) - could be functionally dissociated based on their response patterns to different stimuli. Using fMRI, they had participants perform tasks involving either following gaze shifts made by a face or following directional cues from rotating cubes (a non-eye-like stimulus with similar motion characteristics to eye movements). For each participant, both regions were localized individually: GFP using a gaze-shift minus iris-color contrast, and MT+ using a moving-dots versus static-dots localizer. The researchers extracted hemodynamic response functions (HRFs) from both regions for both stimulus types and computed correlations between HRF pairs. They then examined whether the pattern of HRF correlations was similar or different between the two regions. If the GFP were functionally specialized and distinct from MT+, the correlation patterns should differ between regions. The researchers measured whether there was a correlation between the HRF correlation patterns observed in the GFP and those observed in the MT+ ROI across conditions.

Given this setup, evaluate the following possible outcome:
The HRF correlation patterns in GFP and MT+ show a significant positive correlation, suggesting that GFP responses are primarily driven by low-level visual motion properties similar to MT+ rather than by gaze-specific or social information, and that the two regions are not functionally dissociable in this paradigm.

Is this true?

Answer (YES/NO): YES